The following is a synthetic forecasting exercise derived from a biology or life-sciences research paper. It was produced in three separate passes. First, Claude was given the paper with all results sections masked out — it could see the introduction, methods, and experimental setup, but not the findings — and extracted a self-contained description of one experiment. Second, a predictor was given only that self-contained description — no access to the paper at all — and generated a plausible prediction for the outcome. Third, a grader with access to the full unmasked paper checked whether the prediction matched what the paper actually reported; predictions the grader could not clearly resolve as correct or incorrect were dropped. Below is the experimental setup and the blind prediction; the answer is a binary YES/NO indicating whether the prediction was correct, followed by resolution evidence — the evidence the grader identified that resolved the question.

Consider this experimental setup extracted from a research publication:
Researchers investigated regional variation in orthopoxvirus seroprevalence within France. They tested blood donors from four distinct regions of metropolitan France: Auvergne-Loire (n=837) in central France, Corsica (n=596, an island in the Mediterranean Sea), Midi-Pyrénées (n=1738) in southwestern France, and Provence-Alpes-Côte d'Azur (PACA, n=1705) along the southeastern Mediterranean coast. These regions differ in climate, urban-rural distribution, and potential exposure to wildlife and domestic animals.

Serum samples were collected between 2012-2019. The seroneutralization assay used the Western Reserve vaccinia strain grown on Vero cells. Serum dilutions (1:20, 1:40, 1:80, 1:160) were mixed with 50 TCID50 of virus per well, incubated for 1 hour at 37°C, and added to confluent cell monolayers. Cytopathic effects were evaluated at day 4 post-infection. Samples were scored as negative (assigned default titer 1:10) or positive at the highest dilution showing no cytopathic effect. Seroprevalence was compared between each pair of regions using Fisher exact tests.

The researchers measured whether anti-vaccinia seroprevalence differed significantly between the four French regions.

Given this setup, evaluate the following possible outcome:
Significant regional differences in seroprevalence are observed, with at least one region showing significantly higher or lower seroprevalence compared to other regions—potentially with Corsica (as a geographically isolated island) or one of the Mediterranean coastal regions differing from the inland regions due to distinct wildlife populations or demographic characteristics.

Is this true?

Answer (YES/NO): YES